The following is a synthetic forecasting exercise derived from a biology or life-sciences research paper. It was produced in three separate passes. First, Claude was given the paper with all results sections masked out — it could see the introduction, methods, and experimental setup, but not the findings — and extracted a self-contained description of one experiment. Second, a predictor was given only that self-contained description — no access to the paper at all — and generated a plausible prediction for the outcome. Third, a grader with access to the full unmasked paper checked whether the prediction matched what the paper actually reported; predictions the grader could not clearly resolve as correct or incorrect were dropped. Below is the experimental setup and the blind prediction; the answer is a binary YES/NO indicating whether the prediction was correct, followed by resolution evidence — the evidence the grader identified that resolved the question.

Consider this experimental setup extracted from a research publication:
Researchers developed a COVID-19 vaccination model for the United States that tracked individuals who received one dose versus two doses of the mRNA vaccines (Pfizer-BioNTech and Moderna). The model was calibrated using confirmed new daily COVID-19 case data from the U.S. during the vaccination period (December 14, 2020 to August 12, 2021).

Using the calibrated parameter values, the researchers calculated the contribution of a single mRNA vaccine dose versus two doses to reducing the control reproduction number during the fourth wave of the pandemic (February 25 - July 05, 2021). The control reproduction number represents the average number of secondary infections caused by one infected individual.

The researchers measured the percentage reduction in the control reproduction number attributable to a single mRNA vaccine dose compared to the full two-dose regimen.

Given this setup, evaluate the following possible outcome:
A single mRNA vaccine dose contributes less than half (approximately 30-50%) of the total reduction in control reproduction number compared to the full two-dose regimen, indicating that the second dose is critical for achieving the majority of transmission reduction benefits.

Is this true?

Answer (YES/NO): NO